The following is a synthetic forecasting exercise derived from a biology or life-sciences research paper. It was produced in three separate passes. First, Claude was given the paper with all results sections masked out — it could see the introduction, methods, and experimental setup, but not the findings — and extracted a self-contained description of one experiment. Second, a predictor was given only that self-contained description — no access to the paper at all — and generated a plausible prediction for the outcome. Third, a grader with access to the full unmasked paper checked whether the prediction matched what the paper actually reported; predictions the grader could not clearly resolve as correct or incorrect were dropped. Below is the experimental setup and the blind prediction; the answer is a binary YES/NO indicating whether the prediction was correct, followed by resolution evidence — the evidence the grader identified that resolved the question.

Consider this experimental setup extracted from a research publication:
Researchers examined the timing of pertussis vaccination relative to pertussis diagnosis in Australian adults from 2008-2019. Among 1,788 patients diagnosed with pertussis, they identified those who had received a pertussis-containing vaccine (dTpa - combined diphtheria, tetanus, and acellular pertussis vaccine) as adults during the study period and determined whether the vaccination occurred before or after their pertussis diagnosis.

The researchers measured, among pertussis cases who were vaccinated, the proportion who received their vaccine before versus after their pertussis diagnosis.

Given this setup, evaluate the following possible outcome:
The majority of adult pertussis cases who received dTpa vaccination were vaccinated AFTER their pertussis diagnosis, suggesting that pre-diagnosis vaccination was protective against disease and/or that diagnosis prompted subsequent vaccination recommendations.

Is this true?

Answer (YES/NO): NO